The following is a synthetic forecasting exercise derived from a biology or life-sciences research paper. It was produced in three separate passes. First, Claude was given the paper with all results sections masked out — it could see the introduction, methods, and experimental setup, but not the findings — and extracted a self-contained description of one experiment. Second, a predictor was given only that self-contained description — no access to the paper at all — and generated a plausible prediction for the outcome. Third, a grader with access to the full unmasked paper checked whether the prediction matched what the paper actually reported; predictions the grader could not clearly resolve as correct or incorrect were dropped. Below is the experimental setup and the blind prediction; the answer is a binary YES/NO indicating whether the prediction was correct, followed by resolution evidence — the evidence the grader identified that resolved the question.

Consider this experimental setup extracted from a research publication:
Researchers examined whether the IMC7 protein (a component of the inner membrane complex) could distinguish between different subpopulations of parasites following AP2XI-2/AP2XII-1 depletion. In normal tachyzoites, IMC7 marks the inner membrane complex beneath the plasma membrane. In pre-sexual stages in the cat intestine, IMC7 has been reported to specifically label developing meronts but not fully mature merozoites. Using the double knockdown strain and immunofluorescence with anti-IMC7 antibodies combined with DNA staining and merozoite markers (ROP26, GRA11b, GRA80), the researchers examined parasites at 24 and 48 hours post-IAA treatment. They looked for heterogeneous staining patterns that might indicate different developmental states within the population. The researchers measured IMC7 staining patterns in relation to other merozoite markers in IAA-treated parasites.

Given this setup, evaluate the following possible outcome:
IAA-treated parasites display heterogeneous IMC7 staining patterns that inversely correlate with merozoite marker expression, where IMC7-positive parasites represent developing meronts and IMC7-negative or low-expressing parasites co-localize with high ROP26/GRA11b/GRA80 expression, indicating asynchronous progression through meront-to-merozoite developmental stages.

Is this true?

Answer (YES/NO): NO